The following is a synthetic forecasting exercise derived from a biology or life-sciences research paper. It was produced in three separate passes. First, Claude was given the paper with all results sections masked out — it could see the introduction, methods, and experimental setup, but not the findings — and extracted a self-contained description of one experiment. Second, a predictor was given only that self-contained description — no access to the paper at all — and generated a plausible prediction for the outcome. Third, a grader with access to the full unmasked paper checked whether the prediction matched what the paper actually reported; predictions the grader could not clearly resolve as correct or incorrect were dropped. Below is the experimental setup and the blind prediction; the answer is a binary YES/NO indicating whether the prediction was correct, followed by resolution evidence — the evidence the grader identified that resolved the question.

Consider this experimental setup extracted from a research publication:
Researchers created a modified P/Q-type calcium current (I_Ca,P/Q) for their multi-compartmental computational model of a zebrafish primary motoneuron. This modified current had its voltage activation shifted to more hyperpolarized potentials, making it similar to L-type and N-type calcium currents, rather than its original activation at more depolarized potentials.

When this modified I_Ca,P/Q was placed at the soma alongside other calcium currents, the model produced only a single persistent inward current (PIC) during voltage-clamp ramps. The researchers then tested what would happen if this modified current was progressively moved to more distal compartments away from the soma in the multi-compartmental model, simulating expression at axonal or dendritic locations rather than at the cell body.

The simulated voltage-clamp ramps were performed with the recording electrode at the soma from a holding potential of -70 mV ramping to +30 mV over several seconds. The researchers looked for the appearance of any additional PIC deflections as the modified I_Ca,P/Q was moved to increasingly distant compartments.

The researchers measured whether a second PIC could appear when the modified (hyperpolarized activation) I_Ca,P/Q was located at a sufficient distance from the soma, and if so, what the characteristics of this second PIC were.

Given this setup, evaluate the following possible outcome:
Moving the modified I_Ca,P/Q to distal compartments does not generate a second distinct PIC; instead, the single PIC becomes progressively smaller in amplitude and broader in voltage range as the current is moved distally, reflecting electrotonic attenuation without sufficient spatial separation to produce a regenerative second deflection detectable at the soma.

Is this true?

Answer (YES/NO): NO